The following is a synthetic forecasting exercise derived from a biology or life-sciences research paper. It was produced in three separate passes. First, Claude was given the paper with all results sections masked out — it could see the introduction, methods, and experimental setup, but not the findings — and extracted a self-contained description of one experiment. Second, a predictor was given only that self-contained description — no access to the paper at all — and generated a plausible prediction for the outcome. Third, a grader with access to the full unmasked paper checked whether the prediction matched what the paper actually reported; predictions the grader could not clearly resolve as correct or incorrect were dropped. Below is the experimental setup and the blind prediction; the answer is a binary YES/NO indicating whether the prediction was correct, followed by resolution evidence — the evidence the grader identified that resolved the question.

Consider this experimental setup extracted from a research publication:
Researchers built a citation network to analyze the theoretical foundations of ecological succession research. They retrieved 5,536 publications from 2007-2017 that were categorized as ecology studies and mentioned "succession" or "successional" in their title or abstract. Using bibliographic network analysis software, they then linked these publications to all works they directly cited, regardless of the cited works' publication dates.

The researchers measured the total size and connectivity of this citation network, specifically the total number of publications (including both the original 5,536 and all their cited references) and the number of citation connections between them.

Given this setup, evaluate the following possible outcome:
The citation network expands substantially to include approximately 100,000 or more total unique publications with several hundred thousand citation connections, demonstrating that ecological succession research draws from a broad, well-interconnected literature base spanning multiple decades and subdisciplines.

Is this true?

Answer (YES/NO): NO